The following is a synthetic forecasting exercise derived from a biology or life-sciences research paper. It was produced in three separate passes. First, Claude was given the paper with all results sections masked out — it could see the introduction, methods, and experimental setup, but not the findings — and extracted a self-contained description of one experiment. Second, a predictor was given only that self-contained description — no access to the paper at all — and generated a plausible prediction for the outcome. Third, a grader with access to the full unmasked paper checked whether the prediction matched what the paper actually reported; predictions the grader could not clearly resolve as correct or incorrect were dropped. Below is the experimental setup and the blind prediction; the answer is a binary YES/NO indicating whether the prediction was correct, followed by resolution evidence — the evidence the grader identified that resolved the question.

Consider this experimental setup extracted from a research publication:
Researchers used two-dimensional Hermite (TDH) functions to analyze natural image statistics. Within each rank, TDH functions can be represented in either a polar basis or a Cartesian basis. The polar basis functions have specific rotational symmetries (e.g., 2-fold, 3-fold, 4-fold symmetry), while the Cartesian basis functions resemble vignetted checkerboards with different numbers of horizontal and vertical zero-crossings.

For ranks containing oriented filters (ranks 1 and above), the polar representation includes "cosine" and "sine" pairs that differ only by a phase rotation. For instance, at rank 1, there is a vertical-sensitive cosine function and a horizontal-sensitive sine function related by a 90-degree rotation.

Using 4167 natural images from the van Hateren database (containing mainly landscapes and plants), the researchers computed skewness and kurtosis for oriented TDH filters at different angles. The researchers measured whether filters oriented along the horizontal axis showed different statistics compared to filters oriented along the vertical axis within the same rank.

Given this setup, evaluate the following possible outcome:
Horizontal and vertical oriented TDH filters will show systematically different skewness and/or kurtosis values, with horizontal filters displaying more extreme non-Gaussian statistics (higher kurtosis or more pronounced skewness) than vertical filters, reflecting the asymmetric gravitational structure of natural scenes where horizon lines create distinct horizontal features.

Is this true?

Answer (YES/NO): NO